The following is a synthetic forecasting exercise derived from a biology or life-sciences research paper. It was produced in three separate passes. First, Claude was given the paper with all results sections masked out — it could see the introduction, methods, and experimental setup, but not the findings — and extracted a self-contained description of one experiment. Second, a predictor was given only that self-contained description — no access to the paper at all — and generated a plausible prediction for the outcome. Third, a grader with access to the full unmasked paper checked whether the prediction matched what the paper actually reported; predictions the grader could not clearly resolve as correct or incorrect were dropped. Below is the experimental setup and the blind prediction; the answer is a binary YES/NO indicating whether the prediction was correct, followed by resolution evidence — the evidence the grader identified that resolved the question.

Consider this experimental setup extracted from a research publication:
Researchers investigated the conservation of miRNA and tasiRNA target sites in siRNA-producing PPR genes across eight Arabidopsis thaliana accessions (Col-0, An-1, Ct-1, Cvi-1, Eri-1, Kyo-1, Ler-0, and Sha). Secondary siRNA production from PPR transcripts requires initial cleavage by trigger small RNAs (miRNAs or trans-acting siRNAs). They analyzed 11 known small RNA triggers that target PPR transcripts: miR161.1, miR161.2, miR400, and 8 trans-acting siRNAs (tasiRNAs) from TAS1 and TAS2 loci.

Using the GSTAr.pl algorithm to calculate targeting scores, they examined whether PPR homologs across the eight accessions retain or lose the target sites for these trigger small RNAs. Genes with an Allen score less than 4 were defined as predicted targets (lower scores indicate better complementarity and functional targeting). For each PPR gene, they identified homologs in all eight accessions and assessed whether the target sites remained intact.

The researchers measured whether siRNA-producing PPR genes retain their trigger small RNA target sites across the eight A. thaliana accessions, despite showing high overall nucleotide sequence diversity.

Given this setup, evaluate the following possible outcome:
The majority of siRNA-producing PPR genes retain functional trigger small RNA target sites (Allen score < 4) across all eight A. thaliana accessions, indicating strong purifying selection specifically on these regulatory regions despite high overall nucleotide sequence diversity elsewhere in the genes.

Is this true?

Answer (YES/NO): YES